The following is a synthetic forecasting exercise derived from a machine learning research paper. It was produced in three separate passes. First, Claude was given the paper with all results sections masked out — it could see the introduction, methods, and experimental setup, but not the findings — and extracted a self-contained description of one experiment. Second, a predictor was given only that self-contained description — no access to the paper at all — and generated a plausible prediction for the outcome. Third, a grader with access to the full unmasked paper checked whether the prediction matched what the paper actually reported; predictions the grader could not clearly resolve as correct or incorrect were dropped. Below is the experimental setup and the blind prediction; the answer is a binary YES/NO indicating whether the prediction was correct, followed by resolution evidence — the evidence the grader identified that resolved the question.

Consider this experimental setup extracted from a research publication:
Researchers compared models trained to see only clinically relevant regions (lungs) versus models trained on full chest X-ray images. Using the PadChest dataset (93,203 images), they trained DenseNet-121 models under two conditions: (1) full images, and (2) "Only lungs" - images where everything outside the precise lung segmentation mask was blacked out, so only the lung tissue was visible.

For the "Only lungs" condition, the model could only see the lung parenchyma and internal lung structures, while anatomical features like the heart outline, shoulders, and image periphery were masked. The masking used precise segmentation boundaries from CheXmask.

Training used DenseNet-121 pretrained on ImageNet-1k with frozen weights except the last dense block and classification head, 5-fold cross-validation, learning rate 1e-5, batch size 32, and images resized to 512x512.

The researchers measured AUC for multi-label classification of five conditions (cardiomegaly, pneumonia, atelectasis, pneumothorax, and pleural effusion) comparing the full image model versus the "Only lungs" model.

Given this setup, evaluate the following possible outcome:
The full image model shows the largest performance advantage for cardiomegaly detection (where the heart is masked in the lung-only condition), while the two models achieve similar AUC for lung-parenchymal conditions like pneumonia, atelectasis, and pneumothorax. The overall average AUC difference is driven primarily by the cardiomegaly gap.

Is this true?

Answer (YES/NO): NO